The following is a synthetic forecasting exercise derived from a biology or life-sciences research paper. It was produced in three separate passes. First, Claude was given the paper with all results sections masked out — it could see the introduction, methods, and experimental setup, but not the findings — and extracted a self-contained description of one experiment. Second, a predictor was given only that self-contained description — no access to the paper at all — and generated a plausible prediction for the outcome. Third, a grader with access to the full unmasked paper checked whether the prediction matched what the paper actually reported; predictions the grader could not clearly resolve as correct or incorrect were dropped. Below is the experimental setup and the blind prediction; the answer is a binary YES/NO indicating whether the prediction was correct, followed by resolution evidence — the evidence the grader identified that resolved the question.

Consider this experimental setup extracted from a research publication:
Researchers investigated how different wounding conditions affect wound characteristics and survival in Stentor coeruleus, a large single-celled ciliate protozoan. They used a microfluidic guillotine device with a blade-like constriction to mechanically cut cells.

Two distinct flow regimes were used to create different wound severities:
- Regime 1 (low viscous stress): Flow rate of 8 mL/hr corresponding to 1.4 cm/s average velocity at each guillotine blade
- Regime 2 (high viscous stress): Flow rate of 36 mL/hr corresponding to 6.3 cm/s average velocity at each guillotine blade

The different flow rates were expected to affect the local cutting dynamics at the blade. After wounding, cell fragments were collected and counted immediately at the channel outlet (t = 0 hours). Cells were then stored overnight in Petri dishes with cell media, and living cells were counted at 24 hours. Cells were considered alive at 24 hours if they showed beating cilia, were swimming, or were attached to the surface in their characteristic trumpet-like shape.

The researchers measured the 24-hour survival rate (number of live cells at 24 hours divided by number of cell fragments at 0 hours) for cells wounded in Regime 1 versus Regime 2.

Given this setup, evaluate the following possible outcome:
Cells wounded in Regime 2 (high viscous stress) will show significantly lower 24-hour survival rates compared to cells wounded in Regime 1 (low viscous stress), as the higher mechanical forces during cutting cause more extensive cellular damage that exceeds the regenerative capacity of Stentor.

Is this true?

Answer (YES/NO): YES